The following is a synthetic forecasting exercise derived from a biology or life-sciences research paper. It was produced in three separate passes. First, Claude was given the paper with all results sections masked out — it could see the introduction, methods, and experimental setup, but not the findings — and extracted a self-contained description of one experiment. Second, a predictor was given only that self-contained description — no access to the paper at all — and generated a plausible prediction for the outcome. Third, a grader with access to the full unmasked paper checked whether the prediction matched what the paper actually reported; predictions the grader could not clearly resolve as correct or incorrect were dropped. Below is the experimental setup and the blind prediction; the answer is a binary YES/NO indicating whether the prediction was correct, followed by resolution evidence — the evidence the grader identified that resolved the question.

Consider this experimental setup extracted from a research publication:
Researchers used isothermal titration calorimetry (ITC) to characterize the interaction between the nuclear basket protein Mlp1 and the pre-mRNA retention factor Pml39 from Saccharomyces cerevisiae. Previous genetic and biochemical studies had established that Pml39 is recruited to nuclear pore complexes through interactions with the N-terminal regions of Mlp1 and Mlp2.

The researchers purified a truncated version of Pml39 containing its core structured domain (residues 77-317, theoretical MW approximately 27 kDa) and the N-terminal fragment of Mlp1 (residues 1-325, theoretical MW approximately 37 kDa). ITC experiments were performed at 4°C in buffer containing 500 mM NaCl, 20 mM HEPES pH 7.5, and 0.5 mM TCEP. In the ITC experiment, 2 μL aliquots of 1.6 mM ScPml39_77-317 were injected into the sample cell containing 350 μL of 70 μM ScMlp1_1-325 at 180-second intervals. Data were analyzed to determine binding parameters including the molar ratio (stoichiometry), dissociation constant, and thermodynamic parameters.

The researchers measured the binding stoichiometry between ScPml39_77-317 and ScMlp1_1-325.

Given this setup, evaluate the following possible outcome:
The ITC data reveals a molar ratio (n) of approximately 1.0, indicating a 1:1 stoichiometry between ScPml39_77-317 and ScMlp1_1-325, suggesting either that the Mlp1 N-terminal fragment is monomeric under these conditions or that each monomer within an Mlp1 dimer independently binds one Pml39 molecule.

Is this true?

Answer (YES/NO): NO